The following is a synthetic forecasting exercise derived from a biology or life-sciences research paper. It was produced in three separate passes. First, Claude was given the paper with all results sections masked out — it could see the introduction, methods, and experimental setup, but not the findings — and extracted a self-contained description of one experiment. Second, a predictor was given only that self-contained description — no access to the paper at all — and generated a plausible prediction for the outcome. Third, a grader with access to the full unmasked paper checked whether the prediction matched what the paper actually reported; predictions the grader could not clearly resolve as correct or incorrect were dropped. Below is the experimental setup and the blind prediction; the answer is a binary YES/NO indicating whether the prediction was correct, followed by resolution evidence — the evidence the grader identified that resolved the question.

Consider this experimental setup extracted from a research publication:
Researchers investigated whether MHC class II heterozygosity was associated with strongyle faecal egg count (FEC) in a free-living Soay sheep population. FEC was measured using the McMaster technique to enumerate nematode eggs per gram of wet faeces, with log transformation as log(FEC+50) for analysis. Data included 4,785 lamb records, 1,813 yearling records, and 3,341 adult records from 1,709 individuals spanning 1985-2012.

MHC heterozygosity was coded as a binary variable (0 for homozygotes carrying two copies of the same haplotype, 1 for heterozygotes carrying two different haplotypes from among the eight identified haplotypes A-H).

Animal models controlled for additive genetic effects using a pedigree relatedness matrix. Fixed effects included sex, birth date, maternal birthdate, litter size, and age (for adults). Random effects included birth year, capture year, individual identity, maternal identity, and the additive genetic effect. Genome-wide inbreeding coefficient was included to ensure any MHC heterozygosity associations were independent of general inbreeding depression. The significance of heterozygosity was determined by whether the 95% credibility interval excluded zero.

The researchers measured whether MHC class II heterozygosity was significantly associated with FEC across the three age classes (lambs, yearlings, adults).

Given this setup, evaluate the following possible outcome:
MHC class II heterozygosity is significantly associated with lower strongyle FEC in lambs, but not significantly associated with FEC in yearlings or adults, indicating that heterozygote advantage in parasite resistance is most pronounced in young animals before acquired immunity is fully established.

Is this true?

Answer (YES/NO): NO